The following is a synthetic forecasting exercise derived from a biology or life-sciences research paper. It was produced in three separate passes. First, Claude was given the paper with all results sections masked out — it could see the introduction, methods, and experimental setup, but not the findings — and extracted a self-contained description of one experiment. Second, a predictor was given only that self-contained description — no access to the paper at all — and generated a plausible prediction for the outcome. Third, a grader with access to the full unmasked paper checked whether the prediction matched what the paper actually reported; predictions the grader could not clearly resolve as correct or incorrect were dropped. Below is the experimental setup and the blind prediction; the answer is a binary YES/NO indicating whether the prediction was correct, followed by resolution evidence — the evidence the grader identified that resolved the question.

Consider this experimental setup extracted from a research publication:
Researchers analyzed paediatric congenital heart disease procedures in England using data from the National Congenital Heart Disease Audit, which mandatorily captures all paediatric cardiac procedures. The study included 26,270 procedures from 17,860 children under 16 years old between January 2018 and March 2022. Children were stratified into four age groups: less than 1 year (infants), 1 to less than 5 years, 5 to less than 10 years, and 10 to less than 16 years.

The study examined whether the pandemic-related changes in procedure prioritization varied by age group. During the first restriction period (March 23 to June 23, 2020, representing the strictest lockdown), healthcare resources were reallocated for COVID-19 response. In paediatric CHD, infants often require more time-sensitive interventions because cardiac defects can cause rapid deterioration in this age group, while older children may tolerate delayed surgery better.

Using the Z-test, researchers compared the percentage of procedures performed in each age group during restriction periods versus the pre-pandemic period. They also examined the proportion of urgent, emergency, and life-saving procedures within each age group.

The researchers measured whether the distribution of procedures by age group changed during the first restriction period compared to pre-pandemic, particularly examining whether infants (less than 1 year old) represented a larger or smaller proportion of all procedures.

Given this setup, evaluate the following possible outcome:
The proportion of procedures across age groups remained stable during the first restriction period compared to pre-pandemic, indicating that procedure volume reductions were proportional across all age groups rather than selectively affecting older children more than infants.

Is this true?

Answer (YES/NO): NO